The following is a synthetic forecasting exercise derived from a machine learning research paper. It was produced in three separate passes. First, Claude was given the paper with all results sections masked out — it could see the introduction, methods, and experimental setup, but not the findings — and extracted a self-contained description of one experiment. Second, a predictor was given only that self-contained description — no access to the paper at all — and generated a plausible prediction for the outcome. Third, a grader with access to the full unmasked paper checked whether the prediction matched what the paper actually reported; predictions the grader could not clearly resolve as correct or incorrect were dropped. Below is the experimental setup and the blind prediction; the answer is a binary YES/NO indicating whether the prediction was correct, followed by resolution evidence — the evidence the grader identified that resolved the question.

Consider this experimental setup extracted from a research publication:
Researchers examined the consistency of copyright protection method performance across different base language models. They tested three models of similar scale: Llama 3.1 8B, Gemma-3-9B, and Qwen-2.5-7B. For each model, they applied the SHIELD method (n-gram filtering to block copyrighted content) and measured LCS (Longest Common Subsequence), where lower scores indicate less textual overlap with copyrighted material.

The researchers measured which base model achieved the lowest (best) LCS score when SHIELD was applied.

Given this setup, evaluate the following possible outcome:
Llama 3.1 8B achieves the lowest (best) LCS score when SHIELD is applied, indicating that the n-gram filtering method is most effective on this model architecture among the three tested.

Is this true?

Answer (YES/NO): NO